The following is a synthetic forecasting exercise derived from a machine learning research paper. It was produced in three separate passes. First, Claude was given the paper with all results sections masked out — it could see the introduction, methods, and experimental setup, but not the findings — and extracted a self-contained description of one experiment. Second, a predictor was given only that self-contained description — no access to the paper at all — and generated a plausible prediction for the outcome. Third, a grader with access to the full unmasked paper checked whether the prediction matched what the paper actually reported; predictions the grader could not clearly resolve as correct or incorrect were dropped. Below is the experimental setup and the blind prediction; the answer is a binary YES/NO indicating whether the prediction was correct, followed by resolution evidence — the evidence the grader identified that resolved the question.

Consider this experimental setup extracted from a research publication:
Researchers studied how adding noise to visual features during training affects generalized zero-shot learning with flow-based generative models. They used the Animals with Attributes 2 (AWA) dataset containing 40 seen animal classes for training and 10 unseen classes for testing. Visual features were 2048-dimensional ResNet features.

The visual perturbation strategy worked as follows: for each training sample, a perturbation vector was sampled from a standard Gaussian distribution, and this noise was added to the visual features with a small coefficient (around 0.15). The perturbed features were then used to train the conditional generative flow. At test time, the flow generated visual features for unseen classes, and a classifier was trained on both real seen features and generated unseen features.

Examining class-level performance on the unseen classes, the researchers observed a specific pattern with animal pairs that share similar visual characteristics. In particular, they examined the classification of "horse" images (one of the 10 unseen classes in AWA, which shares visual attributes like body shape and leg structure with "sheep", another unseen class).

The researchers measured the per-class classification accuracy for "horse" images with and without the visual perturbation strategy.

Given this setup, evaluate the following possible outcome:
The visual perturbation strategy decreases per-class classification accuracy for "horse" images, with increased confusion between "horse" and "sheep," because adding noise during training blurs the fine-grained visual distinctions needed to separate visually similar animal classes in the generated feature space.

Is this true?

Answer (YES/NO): NO